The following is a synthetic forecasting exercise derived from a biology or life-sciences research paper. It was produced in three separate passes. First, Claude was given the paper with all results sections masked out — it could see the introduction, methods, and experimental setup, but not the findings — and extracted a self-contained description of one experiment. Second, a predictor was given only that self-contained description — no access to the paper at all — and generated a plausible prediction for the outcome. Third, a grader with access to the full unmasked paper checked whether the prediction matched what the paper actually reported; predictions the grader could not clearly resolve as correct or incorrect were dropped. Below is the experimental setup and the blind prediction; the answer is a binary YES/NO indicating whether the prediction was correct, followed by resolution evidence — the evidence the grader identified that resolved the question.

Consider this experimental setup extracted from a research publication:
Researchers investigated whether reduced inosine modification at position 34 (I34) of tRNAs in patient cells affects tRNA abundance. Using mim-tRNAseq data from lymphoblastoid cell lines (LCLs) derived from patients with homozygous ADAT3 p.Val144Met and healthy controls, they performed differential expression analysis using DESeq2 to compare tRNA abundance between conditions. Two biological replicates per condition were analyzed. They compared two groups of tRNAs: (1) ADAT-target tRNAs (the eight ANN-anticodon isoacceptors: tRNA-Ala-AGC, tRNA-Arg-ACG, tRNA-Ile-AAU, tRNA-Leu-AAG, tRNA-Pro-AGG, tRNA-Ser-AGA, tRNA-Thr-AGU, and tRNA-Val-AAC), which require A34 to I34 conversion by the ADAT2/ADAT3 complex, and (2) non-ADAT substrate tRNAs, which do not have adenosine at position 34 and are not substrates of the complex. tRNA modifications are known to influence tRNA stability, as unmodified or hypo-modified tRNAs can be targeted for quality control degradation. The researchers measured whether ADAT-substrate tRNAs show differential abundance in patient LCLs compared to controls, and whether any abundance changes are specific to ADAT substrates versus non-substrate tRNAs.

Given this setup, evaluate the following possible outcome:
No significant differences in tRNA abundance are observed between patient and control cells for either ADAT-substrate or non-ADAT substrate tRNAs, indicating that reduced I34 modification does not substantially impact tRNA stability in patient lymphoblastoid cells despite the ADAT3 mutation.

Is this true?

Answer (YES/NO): NO